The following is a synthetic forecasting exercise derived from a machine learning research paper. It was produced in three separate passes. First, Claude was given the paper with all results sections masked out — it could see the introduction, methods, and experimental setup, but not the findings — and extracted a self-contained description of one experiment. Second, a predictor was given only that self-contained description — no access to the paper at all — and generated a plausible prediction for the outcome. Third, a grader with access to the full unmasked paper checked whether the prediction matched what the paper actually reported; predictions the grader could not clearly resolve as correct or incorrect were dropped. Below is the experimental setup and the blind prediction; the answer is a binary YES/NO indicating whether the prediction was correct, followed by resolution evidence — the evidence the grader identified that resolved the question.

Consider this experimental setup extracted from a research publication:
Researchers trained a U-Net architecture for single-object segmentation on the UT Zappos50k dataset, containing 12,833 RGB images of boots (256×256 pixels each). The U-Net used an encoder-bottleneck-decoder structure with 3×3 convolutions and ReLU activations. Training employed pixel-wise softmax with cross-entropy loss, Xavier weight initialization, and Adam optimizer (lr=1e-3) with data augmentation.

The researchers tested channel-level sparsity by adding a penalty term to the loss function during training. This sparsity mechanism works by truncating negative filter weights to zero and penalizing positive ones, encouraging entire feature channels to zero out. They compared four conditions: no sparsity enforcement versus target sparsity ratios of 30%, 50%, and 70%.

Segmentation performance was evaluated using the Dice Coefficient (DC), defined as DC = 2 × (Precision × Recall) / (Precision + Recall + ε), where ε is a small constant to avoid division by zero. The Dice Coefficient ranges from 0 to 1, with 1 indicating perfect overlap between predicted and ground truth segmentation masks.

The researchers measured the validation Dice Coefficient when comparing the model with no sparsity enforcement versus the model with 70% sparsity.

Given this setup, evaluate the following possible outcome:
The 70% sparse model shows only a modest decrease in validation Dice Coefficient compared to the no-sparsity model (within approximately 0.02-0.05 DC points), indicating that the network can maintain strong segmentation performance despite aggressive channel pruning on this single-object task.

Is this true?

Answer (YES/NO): YES